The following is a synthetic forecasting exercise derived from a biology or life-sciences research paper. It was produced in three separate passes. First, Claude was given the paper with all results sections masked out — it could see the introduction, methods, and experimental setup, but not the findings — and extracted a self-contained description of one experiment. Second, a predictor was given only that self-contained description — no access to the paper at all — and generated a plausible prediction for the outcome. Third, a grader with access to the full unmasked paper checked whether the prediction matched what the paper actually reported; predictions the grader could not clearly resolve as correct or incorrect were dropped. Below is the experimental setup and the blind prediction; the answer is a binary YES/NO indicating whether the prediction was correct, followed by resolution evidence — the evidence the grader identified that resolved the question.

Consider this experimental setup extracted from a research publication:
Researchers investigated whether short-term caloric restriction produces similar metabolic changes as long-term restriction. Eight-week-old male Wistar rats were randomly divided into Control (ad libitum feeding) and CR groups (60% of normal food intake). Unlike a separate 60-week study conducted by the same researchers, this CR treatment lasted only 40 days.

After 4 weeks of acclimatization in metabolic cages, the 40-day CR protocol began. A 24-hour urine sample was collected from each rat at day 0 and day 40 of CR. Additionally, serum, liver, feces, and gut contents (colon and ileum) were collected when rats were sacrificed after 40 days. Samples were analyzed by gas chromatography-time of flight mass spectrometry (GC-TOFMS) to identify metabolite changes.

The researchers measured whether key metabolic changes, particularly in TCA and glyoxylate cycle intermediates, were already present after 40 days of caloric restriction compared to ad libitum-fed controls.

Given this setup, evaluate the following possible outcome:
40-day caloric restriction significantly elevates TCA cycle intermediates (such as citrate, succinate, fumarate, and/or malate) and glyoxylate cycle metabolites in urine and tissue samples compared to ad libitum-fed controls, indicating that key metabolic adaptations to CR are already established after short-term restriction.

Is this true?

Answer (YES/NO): YES